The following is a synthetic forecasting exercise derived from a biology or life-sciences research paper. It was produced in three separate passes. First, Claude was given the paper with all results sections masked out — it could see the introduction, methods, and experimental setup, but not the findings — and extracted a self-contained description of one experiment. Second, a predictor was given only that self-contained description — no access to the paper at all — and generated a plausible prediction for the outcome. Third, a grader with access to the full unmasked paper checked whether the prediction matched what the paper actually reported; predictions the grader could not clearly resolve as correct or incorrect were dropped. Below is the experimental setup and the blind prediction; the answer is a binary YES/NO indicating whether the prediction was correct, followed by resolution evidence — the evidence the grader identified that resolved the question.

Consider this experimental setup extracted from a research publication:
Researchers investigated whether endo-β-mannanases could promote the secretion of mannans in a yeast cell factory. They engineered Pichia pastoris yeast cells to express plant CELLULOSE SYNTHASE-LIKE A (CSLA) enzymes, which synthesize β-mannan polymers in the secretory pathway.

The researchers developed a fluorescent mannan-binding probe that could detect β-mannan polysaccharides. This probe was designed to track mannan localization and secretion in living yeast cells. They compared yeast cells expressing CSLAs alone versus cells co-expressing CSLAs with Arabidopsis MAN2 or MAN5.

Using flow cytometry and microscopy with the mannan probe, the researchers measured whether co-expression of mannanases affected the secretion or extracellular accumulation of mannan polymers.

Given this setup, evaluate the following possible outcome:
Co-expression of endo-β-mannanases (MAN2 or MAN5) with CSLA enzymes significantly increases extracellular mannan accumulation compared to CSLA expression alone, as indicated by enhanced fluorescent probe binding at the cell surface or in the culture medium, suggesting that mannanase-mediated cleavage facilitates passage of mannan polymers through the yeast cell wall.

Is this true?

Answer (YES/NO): NO